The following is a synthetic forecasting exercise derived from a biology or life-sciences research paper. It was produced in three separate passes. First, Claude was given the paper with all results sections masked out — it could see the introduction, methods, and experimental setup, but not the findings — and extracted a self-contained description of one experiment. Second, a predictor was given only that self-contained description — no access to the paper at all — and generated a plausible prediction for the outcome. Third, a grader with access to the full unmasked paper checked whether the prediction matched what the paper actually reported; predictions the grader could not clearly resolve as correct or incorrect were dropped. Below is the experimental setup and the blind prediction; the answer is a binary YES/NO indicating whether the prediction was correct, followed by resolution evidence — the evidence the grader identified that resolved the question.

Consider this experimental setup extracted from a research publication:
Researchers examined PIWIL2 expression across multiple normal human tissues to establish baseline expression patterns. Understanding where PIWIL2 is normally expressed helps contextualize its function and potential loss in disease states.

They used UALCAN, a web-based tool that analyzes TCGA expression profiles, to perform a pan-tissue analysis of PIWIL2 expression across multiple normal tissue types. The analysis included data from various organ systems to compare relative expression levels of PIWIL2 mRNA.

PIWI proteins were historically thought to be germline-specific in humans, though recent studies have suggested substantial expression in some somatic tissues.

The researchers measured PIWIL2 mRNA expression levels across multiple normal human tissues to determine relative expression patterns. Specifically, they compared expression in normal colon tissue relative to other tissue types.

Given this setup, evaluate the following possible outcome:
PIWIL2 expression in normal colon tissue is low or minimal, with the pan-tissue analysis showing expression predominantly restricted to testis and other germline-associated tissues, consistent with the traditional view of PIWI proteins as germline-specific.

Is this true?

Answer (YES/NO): NO